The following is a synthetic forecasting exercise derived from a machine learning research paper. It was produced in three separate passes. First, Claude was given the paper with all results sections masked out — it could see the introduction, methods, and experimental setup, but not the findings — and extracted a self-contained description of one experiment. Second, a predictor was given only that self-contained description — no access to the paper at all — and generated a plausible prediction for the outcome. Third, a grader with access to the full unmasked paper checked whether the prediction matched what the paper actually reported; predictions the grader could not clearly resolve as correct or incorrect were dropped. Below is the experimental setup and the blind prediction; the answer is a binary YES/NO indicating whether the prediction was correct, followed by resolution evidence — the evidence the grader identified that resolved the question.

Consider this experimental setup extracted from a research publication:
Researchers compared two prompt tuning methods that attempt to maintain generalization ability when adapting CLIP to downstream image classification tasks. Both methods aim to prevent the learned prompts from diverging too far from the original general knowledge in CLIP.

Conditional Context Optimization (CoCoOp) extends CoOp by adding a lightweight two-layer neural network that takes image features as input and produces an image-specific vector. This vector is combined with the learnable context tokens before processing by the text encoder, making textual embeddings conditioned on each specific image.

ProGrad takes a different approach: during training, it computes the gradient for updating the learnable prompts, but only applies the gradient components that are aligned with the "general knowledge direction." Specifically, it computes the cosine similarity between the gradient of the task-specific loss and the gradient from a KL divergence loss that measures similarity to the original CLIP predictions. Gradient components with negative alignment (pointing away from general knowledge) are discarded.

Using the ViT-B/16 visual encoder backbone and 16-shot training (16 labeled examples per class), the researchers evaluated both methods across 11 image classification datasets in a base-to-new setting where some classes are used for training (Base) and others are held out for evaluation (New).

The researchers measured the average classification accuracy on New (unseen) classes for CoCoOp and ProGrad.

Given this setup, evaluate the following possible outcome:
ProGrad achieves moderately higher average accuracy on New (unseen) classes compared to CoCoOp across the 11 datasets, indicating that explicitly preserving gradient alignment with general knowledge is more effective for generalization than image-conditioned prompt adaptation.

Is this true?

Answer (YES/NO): NO